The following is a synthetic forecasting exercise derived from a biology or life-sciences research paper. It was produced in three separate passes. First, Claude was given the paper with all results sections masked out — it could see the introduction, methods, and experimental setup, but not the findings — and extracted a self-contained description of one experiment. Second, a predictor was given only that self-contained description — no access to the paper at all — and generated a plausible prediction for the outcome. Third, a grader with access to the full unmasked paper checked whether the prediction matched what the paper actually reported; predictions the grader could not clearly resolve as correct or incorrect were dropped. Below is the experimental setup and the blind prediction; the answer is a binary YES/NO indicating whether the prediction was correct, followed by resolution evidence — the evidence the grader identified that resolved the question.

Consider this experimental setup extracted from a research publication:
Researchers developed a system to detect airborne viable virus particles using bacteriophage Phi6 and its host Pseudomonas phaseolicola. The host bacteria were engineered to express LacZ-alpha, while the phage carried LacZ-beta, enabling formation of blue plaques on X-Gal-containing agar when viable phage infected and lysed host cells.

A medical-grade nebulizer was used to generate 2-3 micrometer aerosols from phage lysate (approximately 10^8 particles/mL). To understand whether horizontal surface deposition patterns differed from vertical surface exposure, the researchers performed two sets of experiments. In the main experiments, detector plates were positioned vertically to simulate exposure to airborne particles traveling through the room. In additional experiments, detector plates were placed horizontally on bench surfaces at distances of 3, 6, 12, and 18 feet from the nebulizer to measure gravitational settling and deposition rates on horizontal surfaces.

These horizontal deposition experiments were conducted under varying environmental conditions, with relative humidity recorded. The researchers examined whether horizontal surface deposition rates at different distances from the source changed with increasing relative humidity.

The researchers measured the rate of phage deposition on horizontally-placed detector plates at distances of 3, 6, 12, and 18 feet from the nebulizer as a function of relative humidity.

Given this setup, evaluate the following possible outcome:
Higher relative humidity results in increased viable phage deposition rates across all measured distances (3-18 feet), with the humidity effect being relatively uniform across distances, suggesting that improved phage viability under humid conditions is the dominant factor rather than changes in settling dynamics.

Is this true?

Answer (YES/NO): NO